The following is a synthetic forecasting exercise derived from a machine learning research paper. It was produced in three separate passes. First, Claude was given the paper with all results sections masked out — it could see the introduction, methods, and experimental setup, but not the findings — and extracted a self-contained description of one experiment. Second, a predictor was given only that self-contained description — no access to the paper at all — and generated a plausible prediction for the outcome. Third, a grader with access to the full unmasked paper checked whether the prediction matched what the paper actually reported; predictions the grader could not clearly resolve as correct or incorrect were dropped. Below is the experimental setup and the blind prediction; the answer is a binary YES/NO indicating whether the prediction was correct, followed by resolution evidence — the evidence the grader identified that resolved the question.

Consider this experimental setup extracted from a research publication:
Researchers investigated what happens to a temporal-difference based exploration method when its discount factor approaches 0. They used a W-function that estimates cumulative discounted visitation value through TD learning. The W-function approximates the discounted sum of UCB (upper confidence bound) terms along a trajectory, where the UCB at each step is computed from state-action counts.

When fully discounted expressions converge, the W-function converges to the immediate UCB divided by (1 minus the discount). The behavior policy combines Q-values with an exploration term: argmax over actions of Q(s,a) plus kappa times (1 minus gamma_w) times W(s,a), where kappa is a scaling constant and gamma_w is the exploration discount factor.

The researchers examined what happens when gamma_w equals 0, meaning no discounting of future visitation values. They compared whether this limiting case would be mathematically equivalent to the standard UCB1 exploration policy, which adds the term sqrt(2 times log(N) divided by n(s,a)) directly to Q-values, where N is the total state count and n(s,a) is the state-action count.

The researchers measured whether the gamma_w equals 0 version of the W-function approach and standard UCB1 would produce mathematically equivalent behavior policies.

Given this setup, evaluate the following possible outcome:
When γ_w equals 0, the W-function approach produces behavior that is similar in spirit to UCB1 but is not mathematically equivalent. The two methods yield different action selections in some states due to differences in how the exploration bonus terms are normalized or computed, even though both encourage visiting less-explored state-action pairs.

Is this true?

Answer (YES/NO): NO